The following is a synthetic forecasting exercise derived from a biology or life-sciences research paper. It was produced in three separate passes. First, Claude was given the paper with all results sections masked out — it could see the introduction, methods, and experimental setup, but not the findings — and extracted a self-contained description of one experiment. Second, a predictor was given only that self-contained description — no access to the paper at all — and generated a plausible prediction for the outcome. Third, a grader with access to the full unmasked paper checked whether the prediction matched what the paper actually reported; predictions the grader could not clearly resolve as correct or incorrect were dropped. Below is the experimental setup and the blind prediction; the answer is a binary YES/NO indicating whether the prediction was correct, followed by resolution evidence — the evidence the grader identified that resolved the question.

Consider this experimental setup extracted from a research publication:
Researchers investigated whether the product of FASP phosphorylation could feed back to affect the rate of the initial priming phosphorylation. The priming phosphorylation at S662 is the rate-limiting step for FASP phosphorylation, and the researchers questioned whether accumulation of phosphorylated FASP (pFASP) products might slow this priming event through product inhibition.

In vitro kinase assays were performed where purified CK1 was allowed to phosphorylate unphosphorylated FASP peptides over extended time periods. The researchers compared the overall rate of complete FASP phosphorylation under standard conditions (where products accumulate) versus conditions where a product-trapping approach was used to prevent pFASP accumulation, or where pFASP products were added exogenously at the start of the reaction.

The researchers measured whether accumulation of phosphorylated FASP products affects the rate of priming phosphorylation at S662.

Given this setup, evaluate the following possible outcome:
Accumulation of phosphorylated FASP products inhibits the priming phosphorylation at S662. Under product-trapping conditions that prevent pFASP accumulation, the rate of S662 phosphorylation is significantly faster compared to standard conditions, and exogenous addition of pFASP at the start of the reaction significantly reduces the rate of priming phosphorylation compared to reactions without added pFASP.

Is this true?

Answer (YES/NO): YES